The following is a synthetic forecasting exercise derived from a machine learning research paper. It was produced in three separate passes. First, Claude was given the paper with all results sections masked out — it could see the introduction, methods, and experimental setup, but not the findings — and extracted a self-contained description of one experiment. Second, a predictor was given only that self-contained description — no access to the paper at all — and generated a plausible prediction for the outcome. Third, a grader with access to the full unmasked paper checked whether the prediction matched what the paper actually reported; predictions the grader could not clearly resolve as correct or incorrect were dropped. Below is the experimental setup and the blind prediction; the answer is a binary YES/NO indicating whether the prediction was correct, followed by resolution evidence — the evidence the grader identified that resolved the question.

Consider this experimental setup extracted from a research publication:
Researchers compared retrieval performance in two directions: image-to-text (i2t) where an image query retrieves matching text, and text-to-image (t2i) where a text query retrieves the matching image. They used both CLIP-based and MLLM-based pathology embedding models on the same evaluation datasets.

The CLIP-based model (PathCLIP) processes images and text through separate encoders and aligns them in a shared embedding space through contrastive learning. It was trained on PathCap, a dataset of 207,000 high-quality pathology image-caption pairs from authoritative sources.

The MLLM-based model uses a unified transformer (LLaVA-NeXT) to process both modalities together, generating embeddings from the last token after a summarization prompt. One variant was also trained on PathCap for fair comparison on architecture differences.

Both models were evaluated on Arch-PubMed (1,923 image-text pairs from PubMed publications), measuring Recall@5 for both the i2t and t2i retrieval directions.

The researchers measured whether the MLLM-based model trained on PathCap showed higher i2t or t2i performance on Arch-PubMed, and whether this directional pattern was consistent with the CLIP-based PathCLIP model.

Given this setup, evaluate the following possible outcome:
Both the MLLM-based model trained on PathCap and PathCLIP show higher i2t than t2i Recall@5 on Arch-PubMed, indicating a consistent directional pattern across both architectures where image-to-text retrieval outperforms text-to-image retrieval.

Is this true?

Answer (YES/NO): YES